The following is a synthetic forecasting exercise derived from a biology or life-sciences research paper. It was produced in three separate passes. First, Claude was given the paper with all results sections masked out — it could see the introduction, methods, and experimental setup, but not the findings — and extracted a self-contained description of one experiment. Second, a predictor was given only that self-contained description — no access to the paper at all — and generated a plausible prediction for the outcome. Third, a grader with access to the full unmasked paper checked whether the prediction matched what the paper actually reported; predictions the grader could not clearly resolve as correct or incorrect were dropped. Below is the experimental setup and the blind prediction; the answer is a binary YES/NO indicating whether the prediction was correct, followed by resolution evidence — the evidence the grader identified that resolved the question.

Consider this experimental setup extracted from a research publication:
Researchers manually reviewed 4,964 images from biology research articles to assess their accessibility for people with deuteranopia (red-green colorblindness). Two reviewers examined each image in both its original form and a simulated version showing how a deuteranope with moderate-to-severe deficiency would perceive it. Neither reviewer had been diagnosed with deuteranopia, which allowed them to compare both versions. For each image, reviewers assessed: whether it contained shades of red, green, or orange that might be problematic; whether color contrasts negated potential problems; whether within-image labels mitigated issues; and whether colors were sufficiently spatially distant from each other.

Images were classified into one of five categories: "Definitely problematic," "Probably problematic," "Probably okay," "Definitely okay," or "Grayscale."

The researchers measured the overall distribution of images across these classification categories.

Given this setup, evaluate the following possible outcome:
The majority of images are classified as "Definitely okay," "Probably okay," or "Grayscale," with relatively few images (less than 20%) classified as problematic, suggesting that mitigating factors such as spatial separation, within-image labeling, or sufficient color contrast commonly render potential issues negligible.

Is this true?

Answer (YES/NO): YES